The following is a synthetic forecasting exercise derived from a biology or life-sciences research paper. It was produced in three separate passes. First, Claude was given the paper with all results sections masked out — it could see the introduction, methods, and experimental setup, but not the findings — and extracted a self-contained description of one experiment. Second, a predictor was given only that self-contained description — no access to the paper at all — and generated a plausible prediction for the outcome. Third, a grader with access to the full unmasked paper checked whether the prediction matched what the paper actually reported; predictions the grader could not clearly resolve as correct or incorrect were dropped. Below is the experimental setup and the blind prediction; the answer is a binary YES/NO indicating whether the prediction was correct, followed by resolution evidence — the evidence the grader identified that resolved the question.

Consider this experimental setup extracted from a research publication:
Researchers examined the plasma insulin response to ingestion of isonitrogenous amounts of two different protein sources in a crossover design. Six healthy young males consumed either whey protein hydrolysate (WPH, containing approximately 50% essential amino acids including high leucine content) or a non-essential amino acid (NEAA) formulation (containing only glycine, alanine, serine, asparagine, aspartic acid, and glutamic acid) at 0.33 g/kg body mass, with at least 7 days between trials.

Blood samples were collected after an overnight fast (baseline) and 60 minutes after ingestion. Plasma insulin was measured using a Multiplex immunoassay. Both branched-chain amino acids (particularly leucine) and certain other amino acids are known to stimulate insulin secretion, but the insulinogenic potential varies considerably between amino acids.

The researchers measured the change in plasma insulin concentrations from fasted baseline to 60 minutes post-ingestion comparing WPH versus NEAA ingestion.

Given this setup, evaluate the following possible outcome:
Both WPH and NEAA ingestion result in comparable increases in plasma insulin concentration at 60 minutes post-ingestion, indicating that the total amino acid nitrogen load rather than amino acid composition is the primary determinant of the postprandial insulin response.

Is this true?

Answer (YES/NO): NO